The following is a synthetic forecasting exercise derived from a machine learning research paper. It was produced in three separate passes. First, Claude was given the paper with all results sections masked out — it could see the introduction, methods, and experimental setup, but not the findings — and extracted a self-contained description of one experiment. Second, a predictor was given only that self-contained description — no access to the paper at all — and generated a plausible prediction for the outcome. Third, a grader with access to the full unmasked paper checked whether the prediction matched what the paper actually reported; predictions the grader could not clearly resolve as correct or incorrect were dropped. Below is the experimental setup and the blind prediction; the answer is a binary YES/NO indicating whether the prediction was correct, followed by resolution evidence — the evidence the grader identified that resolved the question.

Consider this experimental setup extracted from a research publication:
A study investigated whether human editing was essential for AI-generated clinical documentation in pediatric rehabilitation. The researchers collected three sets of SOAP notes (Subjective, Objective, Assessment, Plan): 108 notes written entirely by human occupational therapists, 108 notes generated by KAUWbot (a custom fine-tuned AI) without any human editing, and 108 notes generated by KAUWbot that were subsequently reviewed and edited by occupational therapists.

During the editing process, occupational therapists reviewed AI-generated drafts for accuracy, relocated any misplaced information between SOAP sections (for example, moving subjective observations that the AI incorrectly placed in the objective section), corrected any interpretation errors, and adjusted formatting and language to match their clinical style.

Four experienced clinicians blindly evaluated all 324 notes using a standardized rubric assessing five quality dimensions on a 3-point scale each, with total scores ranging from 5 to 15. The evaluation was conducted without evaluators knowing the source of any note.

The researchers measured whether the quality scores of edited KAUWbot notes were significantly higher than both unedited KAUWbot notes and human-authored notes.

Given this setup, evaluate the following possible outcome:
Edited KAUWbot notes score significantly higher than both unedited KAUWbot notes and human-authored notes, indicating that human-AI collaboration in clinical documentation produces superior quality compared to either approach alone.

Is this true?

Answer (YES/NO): NO